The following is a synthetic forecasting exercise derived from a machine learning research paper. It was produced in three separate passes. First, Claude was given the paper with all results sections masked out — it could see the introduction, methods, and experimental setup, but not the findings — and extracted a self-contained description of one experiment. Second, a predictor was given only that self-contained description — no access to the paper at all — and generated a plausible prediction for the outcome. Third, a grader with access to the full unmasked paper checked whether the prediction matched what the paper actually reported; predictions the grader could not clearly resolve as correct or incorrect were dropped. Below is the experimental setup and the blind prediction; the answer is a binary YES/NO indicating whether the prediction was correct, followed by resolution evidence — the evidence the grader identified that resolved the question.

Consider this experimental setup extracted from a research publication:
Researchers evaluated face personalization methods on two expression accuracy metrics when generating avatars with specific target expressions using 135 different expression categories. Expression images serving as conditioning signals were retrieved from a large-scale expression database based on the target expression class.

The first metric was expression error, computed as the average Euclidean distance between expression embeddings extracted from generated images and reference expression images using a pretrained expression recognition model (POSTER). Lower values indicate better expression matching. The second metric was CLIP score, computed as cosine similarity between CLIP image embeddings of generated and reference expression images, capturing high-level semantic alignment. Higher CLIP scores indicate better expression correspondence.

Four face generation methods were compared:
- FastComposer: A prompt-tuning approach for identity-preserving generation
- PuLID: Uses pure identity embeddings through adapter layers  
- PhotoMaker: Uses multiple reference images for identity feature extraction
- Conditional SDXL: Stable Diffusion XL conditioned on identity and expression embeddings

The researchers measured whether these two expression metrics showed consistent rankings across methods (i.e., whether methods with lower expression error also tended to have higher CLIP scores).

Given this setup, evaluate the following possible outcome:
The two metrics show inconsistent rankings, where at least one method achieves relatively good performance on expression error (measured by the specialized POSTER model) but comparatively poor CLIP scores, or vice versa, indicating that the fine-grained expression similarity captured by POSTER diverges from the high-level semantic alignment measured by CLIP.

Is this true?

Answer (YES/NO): NO